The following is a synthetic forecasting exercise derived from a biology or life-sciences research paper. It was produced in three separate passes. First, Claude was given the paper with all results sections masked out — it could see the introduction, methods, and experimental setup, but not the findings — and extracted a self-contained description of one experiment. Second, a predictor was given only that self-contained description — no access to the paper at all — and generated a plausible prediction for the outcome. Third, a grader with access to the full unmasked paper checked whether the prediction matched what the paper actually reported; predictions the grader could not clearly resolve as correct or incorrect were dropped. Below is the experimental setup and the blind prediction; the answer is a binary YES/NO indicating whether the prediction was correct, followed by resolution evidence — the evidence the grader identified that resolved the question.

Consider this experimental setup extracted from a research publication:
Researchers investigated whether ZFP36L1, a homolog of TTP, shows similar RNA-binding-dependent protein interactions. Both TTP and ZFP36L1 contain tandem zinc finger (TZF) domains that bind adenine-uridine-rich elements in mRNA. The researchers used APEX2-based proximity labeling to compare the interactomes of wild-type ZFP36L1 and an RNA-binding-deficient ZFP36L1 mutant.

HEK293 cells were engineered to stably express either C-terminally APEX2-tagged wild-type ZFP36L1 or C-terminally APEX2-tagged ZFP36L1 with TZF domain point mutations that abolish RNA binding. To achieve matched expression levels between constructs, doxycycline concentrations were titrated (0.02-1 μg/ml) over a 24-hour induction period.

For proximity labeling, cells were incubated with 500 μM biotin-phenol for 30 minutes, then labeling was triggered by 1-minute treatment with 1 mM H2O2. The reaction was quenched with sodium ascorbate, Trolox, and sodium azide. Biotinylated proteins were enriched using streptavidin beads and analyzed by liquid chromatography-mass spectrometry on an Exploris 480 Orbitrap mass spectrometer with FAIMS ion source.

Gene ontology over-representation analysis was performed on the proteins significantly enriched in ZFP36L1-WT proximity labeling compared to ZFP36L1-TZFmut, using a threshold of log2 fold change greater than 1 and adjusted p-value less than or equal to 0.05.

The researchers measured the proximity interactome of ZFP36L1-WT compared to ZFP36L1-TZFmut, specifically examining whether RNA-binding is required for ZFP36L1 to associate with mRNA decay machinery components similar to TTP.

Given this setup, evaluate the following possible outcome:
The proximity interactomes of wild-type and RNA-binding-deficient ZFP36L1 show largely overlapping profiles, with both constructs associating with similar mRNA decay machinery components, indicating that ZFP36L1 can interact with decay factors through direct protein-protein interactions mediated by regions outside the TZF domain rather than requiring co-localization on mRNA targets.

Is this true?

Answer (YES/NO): NO